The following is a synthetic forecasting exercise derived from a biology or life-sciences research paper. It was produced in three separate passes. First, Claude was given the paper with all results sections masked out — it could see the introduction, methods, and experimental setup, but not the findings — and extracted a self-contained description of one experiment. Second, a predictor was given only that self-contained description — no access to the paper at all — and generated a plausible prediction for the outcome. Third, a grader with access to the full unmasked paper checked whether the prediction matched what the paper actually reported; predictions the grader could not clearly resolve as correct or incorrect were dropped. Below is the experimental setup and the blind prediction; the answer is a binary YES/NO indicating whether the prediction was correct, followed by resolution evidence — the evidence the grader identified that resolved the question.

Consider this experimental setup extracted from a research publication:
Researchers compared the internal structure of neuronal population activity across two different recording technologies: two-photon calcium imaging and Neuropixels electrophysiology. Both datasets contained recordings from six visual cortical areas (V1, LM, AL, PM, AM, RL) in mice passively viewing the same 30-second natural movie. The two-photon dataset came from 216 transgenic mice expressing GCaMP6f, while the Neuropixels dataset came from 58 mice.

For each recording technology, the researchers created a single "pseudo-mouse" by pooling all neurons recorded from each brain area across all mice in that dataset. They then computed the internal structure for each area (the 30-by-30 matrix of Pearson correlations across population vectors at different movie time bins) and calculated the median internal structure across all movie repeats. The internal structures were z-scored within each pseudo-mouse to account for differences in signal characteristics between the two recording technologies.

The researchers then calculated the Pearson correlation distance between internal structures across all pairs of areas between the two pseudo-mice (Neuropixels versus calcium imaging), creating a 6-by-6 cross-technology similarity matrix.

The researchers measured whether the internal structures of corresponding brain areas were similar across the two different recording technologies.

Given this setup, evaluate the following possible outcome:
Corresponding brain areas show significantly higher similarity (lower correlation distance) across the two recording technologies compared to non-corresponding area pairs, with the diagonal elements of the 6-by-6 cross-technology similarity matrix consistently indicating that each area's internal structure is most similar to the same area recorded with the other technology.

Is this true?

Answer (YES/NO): YES